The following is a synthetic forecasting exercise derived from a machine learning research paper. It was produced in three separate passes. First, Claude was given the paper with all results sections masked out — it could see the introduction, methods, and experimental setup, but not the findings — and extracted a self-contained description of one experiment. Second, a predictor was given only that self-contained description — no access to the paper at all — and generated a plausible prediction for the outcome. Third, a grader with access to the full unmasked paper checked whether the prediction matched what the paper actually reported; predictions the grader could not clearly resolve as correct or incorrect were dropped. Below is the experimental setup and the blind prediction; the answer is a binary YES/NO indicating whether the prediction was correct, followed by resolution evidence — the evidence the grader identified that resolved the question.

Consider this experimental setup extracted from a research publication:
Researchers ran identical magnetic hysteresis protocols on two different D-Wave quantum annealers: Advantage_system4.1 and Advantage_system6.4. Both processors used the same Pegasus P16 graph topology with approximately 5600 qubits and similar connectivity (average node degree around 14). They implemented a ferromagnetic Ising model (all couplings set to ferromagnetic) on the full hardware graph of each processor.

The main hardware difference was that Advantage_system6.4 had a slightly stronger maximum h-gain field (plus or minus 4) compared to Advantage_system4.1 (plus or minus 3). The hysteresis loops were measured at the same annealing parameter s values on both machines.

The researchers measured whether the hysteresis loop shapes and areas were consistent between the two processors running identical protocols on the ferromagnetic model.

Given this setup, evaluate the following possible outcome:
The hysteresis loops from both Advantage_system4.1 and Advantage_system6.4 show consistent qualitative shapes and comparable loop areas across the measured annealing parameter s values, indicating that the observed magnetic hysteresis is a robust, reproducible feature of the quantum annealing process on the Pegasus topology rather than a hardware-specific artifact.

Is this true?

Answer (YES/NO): YES